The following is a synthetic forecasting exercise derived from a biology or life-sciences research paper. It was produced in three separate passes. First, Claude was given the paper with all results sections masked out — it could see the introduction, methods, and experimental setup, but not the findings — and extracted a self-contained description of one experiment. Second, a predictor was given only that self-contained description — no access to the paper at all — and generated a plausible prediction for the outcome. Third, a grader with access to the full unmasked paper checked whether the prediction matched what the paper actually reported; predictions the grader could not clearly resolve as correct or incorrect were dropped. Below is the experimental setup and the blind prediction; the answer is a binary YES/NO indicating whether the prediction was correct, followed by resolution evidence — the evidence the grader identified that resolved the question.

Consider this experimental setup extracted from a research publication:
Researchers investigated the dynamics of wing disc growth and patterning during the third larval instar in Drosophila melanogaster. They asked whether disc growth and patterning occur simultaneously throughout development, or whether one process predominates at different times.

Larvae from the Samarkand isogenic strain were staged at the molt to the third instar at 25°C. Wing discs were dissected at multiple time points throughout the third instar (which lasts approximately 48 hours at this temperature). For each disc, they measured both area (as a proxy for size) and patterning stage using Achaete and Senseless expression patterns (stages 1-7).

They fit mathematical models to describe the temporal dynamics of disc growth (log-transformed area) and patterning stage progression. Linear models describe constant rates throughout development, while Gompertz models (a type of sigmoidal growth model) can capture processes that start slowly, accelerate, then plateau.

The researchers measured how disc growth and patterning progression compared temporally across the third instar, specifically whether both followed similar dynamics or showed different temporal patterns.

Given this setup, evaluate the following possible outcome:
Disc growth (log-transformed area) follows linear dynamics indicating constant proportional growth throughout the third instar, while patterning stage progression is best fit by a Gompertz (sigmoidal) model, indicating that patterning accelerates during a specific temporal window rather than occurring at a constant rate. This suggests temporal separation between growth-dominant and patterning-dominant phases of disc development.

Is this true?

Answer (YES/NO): NO